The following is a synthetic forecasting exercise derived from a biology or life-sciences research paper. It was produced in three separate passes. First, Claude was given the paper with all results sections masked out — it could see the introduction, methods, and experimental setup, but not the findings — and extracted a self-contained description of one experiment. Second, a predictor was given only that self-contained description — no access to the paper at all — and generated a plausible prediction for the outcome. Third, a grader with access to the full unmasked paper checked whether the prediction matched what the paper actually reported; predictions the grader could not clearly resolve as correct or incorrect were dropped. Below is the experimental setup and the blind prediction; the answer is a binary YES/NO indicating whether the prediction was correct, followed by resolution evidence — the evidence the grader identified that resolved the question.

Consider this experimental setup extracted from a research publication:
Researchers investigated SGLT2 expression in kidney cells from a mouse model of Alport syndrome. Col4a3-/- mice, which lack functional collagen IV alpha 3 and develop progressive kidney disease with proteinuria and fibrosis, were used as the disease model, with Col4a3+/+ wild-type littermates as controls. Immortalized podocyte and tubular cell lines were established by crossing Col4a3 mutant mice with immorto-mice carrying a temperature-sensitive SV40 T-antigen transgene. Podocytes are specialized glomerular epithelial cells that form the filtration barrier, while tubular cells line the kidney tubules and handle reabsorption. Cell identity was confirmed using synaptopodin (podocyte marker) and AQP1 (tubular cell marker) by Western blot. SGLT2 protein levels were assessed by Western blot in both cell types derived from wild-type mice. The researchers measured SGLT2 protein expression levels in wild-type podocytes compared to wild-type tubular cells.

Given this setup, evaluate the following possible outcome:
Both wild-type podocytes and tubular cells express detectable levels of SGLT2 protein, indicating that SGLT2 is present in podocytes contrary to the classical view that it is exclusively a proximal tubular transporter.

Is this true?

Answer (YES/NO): YES